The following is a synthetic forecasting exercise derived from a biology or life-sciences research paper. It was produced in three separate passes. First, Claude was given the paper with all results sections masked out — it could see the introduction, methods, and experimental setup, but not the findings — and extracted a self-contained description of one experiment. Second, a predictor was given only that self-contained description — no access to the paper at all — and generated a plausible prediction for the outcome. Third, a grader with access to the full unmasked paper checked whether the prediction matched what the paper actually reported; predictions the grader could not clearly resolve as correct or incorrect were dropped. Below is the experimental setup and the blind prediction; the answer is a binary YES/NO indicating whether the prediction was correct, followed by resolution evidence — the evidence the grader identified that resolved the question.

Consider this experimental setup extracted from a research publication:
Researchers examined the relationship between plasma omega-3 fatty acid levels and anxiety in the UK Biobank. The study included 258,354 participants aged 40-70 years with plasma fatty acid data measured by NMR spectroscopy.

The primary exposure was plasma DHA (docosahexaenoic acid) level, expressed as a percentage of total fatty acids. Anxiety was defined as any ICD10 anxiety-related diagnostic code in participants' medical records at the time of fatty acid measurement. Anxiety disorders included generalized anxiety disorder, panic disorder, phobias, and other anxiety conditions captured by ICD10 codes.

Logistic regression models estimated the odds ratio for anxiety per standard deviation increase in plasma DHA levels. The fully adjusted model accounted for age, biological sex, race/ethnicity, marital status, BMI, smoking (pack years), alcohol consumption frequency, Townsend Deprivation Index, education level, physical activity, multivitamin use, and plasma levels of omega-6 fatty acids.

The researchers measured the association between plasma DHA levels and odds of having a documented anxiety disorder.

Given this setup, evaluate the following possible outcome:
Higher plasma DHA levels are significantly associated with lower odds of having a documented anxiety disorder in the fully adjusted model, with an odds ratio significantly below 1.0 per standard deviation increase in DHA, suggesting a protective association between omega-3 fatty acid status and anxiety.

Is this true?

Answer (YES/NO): NO